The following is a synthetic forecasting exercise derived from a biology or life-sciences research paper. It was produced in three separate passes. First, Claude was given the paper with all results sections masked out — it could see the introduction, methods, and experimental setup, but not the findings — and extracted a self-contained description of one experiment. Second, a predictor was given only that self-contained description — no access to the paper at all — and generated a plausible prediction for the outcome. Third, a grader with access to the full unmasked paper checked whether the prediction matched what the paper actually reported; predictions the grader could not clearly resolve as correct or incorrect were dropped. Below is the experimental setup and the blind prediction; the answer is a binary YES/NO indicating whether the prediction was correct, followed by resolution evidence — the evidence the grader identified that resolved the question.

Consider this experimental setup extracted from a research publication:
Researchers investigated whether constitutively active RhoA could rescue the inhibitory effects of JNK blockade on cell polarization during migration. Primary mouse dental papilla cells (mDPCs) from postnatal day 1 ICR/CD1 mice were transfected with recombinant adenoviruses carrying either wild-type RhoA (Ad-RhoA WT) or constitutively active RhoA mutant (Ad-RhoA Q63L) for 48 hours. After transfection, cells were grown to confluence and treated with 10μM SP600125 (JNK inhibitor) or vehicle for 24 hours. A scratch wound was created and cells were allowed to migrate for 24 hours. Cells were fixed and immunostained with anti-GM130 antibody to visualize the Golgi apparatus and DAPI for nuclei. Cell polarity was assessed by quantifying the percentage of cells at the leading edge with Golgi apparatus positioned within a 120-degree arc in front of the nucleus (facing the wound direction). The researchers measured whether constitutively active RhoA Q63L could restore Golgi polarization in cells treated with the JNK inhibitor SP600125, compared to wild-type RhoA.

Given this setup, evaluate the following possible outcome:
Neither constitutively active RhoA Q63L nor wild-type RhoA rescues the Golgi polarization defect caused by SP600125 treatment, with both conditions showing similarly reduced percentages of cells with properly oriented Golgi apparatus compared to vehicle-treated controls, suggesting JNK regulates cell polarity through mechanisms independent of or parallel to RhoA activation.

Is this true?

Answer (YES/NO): NO